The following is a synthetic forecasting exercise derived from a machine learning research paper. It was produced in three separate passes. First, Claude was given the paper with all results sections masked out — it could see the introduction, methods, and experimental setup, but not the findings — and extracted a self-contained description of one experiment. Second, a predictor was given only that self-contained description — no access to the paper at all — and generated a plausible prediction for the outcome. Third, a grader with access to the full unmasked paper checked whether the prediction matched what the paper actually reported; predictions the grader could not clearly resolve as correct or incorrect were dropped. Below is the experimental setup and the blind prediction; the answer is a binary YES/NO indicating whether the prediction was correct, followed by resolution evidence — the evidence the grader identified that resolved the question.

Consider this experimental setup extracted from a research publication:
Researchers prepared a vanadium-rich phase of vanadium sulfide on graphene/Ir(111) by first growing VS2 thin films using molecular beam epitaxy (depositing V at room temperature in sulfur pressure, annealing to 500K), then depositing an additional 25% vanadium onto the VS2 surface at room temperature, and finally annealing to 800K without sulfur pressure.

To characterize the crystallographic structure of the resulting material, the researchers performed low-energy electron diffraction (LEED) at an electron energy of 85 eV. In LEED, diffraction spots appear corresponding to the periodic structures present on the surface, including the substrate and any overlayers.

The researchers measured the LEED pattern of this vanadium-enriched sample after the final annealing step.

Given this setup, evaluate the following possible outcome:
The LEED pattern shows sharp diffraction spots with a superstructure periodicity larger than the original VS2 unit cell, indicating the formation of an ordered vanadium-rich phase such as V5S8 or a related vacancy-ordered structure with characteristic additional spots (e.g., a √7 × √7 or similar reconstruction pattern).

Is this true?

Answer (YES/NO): NO